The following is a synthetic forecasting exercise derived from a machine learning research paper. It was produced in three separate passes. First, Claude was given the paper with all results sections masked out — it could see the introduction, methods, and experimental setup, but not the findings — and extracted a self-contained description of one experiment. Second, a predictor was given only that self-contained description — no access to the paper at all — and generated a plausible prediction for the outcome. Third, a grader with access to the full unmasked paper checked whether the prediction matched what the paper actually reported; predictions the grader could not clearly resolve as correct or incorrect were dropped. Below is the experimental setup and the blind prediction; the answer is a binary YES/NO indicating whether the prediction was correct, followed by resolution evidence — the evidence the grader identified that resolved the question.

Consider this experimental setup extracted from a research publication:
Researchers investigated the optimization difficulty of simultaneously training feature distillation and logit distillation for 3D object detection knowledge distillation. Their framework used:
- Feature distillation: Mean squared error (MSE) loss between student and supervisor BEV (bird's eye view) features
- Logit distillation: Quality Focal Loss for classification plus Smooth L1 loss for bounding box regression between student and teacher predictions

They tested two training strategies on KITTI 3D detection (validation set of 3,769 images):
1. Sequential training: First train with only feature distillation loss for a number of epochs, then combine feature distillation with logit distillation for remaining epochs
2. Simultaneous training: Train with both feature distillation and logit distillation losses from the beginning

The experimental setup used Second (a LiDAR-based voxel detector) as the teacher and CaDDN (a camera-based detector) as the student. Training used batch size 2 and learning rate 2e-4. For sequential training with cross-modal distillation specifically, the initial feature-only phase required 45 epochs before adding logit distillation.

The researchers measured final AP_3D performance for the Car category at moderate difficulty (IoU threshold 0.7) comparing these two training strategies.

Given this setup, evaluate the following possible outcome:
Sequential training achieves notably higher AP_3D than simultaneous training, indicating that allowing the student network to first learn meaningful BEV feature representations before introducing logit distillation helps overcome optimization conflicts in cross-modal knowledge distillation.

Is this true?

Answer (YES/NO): YES